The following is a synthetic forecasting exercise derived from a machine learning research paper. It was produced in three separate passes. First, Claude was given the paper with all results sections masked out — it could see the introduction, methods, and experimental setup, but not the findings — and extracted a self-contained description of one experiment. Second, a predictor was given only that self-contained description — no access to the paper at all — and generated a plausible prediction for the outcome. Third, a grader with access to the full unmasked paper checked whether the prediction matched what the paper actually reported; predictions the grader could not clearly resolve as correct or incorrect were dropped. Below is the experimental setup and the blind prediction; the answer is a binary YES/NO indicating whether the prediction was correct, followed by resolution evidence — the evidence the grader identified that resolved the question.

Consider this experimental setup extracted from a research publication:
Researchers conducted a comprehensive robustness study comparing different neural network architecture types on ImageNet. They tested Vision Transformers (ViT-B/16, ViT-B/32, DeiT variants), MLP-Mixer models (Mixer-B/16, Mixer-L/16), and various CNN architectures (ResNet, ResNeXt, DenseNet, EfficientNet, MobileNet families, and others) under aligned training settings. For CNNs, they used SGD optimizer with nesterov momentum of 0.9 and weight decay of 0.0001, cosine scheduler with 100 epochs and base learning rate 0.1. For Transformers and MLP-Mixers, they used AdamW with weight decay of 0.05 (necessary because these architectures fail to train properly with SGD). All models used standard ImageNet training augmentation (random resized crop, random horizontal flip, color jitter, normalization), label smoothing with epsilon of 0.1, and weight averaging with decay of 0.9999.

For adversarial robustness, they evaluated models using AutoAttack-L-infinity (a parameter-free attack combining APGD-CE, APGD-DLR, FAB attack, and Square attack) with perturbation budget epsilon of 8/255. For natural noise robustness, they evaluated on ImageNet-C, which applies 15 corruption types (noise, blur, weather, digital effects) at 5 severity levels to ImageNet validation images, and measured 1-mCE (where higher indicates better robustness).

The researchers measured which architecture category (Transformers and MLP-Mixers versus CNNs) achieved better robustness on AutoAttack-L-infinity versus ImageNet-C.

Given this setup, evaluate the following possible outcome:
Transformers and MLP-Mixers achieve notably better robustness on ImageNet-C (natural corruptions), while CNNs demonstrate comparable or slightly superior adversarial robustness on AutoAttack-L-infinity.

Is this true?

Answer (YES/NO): NO